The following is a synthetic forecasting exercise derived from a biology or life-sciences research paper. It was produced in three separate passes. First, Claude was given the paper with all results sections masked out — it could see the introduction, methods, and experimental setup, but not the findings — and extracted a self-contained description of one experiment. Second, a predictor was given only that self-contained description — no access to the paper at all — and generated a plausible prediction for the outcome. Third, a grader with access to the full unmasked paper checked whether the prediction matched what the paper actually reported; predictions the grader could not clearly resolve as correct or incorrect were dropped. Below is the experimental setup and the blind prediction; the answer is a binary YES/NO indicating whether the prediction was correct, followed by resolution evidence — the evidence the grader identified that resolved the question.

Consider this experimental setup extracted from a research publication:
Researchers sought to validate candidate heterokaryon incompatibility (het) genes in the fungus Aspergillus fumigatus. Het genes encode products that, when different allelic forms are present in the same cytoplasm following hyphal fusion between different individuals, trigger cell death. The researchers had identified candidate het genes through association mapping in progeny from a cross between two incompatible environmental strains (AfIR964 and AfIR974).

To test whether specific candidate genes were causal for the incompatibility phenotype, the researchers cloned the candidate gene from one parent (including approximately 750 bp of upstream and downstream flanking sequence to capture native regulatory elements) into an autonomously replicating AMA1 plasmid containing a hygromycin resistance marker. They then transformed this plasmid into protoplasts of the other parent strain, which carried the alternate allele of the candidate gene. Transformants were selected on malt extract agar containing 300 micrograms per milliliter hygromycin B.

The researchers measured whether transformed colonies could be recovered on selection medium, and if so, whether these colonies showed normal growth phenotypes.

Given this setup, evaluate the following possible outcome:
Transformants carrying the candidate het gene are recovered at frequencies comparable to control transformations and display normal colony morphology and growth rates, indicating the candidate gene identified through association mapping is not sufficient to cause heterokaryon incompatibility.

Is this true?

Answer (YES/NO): NO